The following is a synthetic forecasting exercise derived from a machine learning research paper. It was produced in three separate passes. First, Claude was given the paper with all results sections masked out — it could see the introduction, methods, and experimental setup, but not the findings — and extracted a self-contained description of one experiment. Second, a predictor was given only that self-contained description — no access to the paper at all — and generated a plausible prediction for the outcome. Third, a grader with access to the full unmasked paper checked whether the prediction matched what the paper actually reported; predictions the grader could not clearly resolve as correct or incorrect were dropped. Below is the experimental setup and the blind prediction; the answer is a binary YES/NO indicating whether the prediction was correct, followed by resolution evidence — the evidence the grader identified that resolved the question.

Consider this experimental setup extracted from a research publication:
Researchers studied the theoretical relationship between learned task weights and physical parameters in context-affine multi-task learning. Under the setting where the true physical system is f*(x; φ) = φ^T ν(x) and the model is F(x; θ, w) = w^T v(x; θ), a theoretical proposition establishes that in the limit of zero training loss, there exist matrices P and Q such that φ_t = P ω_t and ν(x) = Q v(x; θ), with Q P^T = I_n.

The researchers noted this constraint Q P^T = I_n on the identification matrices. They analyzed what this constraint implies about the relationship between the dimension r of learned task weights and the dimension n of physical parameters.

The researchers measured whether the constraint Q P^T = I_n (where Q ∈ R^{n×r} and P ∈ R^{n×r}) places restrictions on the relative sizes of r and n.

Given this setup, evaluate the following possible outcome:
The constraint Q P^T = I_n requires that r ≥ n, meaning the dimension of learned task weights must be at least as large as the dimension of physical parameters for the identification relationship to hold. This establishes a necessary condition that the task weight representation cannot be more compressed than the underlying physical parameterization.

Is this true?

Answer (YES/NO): YES